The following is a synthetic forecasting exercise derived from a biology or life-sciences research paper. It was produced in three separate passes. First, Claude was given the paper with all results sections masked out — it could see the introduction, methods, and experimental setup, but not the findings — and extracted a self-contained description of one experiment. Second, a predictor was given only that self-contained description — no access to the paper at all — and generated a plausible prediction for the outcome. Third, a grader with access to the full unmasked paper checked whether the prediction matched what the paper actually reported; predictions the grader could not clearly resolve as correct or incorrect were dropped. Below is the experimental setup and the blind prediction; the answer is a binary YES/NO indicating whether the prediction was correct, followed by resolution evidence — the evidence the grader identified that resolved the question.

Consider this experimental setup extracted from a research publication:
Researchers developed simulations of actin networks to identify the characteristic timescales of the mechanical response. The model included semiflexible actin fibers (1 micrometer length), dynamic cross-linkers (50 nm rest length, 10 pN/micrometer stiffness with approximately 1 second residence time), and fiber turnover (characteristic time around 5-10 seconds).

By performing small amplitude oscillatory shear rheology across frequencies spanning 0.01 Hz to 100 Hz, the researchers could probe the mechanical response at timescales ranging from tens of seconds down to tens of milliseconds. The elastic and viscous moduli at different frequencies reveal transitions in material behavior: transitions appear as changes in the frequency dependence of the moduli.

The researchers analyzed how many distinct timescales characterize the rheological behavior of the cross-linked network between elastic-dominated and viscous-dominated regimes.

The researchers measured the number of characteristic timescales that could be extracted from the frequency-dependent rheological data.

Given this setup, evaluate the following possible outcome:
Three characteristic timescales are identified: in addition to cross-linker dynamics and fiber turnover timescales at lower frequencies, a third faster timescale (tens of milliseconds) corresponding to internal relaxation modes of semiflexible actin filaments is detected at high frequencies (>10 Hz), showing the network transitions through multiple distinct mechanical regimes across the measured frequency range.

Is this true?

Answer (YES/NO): NO